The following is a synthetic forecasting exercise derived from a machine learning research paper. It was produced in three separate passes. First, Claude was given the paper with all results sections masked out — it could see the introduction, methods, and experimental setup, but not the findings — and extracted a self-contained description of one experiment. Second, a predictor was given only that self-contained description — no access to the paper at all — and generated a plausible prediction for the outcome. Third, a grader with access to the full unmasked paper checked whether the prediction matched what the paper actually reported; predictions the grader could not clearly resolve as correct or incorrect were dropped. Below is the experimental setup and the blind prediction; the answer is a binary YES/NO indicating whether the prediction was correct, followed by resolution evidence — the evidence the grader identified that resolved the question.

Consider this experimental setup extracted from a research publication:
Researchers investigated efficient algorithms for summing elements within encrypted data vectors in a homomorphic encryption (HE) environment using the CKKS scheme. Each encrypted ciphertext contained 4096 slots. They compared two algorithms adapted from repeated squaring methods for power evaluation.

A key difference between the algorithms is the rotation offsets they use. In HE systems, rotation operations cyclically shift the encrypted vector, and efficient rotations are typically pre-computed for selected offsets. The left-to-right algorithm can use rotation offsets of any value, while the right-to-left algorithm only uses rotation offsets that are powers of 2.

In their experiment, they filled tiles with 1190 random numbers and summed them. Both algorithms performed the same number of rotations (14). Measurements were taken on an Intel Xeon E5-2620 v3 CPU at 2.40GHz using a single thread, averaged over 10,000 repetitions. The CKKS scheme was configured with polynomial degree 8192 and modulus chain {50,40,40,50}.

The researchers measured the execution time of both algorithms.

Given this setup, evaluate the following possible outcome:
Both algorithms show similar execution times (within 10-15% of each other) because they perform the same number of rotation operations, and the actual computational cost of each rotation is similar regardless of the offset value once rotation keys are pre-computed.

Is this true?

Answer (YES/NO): NO